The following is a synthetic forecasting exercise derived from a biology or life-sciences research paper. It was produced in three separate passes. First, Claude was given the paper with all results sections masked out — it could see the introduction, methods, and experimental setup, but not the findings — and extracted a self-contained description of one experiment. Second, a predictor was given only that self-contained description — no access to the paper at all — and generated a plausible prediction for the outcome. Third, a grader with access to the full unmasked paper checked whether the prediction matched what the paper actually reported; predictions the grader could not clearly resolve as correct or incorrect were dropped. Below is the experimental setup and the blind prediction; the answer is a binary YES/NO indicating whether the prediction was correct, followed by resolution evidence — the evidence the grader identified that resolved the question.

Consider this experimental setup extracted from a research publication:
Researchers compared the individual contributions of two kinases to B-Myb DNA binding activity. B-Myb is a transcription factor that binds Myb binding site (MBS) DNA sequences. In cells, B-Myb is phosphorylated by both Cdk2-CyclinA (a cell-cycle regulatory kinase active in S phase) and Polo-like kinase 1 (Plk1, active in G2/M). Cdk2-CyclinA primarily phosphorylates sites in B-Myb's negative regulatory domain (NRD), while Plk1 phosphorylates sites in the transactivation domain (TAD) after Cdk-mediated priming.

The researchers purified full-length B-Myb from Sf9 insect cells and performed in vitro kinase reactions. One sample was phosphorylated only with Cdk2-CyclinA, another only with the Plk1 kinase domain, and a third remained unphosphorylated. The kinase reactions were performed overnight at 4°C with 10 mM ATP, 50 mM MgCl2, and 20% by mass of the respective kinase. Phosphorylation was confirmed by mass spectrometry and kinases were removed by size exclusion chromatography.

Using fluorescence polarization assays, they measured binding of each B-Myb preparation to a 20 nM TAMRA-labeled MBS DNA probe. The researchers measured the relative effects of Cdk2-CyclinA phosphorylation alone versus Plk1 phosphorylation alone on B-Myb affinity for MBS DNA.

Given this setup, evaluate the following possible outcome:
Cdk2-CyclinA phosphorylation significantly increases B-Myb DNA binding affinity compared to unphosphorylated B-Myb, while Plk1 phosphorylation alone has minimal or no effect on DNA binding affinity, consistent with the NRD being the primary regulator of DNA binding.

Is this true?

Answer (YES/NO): YES